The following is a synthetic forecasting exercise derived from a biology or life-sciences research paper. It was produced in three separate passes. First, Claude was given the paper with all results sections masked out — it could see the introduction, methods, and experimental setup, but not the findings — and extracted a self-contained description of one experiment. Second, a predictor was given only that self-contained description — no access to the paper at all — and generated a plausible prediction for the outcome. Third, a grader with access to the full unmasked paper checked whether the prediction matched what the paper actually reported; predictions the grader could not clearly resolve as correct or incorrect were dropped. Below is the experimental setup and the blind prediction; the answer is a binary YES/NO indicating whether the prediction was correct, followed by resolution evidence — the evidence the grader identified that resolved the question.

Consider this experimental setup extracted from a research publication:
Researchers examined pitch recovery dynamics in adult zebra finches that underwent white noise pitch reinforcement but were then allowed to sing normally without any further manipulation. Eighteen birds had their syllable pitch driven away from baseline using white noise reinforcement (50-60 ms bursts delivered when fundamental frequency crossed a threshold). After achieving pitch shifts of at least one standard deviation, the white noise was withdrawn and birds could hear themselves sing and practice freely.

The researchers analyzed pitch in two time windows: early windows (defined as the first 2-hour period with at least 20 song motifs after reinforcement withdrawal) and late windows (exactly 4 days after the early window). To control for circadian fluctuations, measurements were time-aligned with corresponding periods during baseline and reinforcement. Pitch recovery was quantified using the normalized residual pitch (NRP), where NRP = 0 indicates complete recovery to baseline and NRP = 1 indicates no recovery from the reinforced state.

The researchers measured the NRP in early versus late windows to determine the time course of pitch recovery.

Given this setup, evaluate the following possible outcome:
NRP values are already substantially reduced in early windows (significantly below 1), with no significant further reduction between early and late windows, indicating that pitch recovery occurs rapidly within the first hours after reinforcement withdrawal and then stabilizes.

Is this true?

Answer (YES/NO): NO